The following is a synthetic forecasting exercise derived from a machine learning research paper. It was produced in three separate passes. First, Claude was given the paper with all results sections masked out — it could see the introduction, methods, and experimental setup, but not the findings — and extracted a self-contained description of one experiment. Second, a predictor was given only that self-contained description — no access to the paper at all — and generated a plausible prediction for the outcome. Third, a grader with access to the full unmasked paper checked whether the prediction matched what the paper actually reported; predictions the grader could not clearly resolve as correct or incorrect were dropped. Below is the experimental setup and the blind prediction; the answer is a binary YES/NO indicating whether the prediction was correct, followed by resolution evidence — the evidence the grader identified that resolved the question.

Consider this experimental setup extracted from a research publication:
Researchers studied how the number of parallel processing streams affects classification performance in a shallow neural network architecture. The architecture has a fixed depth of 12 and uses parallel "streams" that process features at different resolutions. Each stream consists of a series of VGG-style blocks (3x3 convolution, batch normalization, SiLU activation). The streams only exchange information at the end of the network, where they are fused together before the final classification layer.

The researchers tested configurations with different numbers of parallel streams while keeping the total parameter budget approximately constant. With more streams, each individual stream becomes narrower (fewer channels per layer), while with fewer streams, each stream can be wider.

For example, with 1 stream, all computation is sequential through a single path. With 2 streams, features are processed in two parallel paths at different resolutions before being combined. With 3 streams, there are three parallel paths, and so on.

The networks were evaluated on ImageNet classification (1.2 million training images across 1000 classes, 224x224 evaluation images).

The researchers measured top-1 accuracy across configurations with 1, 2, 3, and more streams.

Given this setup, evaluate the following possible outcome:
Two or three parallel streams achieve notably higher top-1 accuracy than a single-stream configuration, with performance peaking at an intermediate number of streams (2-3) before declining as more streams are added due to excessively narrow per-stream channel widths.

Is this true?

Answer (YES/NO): YES